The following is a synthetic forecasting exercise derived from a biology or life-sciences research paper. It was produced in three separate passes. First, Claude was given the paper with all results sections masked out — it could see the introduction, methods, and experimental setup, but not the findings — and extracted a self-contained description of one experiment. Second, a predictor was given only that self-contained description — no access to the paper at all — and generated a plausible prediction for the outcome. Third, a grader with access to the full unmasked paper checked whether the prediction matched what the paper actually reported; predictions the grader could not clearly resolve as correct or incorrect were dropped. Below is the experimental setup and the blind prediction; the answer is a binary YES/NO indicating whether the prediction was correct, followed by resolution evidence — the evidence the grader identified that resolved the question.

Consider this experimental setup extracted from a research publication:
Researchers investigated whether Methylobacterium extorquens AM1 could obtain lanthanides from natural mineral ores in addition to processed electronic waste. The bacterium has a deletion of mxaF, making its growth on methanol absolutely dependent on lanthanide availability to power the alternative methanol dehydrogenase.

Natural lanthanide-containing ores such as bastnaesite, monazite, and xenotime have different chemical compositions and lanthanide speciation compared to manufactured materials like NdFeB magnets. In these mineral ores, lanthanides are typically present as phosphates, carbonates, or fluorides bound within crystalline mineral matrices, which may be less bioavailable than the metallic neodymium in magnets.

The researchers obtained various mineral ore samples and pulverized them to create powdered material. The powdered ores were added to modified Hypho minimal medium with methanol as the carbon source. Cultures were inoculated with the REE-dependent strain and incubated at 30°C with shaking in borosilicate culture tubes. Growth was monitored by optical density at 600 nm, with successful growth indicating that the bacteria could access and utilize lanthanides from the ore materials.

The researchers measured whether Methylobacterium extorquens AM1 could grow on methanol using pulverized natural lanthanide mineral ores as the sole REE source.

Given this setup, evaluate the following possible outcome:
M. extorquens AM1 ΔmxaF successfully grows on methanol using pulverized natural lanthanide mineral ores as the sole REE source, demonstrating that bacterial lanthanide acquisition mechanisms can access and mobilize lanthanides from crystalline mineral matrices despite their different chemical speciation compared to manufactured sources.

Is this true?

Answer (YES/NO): YES